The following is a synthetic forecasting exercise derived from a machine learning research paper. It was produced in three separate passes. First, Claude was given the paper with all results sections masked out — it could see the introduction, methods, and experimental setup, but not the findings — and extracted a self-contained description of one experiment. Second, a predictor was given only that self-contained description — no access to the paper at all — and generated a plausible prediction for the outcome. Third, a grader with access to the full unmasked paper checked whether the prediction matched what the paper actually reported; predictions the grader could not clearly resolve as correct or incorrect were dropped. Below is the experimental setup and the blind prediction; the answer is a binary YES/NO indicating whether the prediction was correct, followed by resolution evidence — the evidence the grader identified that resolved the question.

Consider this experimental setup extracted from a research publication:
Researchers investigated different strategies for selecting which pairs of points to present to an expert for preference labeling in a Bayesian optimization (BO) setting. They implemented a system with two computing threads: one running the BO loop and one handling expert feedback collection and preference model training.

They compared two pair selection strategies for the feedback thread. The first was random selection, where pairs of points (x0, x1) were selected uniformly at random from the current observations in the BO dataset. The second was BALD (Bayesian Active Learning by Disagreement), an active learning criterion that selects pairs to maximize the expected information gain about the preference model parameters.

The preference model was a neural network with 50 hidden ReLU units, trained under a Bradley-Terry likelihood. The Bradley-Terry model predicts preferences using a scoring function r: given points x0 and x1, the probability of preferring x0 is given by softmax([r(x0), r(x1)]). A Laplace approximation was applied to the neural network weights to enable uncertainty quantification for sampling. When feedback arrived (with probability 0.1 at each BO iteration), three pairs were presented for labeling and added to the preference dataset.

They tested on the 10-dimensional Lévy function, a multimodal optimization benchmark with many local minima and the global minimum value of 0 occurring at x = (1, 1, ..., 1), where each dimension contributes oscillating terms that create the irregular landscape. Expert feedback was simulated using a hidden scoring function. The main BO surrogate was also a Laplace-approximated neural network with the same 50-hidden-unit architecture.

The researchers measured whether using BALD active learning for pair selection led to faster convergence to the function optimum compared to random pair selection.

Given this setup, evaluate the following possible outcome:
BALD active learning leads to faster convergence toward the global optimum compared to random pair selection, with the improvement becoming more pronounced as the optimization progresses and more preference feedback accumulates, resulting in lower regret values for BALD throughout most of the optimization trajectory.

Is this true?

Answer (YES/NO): NO